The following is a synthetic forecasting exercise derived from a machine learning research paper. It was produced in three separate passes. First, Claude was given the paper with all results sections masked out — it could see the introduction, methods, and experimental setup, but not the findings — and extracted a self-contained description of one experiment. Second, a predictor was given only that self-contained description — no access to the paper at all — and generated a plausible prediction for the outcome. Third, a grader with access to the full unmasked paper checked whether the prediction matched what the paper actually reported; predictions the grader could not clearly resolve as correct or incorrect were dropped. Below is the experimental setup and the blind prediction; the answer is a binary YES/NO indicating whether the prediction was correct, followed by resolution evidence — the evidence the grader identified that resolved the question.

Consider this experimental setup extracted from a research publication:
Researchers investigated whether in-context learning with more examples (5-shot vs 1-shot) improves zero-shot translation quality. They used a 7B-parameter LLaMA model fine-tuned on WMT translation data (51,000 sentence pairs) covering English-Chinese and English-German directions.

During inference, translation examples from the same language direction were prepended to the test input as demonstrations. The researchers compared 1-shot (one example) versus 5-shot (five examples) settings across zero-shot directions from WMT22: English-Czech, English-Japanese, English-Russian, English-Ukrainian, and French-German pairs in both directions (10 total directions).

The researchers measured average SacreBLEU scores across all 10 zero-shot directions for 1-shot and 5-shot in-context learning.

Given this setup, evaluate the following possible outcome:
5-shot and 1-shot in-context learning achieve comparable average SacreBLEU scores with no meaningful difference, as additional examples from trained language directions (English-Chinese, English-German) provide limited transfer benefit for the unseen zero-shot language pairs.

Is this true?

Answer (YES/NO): YES